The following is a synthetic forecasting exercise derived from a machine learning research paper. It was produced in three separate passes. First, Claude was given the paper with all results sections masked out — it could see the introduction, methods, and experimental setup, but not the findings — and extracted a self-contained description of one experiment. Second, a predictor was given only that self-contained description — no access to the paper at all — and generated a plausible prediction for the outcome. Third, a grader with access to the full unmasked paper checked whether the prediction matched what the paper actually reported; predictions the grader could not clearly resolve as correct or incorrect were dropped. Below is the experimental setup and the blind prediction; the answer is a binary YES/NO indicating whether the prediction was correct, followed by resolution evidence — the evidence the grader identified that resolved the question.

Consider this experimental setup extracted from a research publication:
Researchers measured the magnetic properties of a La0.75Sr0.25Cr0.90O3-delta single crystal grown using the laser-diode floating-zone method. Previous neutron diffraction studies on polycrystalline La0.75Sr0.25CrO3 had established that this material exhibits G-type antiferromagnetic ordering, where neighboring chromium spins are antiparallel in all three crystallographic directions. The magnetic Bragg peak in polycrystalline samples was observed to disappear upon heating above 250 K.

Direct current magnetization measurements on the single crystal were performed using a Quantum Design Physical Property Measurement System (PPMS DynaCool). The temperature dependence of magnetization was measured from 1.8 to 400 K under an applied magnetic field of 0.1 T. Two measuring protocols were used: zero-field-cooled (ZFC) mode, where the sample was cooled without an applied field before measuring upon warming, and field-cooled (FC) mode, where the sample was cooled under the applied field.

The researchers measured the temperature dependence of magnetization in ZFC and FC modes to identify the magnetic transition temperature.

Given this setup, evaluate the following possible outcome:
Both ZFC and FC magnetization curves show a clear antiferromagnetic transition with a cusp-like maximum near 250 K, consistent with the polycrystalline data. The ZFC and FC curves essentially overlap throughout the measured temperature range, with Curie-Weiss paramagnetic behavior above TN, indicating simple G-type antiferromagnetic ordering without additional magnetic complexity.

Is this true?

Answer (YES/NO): NO